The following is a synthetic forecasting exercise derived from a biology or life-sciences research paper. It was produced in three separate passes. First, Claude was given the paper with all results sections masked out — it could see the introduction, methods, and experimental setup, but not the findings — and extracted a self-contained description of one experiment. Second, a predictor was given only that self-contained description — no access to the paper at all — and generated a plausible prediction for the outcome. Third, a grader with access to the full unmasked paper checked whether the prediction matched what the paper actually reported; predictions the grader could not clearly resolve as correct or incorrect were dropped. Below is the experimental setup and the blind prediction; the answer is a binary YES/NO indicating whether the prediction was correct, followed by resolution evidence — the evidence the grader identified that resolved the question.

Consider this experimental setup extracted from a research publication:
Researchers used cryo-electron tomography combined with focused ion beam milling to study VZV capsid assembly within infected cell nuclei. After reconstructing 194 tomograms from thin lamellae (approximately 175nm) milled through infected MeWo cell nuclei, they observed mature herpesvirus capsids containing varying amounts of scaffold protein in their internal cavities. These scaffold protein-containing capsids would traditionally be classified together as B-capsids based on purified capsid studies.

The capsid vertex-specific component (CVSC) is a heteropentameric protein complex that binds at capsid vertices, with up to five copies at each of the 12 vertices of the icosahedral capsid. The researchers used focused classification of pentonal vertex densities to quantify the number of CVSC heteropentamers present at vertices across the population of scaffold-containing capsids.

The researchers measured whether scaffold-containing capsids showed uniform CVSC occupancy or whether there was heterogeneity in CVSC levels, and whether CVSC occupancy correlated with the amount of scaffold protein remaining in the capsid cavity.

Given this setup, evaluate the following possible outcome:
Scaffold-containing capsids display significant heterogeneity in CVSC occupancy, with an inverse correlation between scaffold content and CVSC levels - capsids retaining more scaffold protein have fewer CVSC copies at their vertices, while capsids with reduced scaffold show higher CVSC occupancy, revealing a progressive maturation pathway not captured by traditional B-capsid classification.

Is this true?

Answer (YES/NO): YES